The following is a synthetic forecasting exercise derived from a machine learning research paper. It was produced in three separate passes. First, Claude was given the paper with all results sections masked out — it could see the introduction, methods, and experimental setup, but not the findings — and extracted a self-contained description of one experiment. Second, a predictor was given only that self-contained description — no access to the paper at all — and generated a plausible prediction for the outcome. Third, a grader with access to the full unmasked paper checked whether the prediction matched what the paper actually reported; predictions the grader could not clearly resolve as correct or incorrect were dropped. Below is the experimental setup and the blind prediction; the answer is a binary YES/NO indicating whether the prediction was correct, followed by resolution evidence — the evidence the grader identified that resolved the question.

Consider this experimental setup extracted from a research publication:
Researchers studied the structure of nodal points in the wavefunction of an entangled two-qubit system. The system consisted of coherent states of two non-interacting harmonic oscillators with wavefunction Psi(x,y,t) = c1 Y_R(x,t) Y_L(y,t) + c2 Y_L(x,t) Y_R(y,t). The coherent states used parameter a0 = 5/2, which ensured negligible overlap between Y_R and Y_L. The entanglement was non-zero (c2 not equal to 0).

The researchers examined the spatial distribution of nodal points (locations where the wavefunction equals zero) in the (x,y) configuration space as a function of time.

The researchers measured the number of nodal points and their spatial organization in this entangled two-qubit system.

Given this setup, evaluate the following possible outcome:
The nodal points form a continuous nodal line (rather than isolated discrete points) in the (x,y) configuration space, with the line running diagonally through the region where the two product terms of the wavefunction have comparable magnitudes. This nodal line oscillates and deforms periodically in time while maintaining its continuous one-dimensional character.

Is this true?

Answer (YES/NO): NO